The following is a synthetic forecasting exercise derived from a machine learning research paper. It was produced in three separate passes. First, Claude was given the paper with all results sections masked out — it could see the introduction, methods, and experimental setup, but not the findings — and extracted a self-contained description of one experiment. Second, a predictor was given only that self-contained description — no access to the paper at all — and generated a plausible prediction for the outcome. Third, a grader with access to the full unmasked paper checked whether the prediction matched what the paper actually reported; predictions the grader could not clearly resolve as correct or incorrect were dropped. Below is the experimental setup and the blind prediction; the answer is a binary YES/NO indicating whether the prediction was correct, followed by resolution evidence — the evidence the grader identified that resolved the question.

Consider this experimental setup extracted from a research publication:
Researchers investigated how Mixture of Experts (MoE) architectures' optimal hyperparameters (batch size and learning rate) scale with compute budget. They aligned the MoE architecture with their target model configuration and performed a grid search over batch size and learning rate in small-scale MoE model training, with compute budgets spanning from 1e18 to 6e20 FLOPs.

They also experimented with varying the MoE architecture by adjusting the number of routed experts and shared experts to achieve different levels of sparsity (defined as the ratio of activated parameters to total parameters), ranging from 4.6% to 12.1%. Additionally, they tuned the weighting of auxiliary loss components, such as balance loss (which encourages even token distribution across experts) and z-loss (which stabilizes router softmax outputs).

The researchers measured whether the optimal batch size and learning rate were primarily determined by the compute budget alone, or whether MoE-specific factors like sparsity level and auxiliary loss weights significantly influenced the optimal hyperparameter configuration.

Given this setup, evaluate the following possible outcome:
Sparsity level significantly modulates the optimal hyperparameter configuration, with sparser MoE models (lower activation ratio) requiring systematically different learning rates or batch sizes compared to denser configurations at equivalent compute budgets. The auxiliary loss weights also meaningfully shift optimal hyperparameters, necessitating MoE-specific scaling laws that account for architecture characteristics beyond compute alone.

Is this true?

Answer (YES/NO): NO